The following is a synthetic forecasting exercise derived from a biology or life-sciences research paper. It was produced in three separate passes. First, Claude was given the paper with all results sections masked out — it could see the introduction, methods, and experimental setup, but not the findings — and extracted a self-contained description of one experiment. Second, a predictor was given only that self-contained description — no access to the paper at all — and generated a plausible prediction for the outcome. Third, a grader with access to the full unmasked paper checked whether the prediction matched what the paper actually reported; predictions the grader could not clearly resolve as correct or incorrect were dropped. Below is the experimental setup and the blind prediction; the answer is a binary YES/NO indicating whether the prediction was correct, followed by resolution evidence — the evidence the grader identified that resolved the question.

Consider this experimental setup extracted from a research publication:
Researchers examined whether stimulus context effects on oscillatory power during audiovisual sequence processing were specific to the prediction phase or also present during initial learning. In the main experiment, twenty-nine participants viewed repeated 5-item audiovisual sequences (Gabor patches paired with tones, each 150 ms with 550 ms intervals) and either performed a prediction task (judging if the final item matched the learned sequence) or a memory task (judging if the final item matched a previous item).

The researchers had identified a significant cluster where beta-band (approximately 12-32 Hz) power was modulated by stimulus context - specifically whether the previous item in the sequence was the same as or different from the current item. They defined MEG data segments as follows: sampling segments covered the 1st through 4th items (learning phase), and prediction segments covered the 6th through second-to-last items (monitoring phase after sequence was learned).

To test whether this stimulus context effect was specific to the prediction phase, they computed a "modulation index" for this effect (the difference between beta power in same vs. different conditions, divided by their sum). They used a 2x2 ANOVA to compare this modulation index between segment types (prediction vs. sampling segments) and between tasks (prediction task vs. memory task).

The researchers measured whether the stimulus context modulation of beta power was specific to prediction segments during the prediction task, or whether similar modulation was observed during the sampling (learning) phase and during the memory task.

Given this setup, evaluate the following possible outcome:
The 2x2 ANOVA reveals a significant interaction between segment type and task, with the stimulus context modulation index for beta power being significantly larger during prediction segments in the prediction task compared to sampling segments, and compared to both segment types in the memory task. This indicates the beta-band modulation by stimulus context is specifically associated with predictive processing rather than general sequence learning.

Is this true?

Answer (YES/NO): NO